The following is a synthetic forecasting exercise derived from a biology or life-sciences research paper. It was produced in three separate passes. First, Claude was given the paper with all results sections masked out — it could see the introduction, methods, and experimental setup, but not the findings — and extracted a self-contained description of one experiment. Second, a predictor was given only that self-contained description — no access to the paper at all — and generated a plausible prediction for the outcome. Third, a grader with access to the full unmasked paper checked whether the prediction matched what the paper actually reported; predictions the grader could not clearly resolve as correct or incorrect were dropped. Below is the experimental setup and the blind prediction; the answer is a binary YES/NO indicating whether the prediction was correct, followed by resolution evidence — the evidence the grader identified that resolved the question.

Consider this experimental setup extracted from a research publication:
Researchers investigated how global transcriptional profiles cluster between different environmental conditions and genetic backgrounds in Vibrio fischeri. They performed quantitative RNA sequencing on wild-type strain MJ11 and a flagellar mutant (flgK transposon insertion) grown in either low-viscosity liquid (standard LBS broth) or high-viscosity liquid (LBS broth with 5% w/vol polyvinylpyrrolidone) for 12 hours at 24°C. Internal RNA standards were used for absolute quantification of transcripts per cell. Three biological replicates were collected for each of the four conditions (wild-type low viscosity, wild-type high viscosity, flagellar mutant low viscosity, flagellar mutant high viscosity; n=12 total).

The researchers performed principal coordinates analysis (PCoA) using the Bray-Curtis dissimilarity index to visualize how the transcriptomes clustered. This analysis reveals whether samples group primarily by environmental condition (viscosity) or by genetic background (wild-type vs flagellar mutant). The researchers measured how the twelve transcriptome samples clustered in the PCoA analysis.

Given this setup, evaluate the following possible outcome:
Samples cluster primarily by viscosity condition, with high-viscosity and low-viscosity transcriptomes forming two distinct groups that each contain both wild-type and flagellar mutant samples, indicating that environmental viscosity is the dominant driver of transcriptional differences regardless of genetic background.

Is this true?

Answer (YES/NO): NO